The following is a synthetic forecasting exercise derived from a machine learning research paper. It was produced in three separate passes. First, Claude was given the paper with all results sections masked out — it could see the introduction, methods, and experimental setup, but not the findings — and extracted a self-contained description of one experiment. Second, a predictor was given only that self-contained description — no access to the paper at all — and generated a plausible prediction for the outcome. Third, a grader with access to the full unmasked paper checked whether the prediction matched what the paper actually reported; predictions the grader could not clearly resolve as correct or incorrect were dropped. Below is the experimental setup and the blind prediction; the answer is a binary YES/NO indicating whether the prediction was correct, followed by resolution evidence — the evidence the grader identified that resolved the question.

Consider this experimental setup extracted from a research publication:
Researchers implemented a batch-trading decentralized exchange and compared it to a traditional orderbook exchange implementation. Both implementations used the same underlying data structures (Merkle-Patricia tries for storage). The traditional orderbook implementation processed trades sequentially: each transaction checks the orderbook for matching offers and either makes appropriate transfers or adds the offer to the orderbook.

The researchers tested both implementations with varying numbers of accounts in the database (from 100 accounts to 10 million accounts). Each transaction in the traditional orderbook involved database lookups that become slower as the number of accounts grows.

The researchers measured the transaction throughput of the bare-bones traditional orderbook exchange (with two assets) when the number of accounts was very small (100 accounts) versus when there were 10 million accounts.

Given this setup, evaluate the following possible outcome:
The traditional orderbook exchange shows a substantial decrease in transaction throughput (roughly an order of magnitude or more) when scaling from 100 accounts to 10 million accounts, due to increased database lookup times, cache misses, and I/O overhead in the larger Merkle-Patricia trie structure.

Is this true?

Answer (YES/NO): NO